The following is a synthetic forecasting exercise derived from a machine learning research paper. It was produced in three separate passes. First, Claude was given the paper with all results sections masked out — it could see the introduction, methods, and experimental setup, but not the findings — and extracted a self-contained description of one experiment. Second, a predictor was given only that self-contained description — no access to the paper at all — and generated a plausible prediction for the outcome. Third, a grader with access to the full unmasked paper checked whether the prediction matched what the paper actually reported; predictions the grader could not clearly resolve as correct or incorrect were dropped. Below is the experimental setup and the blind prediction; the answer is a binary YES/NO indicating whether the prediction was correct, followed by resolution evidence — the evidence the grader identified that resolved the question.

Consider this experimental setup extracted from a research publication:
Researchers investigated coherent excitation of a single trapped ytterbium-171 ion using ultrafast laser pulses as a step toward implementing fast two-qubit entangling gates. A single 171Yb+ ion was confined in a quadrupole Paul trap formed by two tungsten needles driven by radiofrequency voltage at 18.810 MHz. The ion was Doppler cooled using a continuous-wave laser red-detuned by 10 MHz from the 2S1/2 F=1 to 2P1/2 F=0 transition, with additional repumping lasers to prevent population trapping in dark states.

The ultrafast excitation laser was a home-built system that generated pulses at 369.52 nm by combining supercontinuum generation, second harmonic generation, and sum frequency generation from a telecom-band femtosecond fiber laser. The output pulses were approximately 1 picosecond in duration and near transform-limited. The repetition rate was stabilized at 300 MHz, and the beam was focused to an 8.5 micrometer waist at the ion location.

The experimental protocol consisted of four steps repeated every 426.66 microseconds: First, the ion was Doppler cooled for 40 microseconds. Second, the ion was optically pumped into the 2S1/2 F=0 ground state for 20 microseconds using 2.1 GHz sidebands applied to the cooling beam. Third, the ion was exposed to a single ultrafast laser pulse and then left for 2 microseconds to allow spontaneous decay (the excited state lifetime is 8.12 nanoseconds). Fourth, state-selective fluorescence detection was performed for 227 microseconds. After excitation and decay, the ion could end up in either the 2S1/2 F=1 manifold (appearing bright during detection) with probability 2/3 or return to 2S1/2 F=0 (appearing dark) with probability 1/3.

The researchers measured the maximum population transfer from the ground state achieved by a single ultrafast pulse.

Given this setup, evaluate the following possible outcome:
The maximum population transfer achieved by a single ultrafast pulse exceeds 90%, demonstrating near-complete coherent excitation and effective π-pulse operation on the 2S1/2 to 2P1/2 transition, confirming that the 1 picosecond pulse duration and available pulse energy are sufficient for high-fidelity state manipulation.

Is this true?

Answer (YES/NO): YES